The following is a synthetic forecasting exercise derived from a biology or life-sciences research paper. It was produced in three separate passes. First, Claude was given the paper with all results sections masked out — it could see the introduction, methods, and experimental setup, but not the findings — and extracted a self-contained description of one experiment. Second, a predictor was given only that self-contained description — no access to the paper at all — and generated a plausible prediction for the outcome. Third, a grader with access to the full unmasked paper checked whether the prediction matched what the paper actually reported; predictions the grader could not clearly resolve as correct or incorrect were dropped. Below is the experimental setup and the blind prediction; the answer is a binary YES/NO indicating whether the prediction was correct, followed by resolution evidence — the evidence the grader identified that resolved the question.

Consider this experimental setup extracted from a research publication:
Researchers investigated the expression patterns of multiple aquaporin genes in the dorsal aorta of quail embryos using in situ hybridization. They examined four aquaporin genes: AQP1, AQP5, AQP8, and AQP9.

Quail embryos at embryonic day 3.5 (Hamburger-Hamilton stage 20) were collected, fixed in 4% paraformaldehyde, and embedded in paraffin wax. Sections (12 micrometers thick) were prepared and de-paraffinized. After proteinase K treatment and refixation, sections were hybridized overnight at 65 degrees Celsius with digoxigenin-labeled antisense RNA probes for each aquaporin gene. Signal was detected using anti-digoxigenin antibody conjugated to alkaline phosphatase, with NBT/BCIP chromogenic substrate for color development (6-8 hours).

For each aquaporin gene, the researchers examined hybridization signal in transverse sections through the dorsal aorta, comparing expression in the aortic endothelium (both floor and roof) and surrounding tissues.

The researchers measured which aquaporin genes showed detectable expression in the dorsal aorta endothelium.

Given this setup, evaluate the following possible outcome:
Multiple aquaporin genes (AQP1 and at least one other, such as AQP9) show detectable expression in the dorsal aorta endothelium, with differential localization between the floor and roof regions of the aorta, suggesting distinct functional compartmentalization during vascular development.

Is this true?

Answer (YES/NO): NO